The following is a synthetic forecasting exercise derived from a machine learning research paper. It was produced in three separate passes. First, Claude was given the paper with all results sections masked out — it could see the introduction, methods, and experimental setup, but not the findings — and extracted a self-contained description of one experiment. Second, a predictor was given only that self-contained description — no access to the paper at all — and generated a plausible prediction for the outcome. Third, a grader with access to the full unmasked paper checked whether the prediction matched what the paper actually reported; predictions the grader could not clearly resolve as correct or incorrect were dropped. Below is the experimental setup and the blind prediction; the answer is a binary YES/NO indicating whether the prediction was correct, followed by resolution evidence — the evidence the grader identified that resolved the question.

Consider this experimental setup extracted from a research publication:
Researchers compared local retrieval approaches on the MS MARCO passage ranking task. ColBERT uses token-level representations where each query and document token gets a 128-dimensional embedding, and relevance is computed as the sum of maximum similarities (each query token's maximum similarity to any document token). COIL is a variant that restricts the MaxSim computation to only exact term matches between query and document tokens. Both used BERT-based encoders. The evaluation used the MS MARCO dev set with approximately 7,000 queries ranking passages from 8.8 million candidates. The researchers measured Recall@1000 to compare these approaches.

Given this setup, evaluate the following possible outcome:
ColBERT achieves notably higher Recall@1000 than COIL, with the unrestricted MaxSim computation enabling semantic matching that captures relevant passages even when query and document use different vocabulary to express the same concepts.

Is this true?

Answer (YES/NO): NO